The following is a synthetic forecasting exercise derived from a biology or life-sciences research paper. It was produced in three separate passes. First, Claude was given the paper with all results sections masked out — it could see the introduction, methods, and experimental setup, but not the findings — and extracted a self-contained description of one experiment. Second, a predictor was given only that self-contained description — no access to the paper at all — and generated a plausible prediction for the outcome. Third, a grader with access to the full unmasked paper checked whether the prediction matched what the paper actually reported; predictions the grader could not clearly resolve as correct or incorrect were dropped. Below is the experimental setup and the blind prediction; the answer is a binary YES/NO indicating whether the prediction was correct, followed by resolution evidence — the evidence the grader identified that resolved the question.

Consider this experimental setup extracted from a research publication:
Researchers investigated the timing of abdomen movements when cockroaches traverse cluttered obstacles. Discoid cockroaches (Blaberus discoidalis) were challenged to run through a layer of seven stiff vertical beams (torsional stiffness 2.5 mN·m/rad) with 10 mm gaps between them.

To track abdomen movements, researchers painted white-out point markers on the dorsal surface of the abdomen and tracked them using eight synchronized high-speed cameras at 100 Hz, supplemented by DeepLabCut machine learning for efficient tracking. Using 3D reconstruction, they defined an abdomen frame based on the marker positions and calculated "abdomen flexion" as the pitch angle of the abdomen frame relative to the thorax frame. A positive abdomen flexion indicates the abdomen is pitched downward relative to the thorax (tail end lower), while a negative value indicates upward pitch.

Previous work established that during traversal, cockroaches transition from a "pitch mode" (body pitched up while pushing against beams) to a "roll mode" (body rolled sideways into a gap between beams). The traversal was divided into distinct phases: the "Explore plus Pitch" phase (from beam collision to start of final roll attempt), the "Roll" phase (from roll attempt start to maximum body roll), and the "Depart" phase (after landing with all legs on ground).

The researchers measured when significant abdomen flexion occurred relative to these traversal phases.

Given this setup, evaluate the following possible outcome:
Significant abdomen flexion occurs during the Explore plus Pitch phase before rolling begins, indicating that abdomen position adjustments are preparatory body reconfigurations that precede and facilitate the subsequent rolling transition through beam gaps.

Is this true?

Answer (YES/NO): NO